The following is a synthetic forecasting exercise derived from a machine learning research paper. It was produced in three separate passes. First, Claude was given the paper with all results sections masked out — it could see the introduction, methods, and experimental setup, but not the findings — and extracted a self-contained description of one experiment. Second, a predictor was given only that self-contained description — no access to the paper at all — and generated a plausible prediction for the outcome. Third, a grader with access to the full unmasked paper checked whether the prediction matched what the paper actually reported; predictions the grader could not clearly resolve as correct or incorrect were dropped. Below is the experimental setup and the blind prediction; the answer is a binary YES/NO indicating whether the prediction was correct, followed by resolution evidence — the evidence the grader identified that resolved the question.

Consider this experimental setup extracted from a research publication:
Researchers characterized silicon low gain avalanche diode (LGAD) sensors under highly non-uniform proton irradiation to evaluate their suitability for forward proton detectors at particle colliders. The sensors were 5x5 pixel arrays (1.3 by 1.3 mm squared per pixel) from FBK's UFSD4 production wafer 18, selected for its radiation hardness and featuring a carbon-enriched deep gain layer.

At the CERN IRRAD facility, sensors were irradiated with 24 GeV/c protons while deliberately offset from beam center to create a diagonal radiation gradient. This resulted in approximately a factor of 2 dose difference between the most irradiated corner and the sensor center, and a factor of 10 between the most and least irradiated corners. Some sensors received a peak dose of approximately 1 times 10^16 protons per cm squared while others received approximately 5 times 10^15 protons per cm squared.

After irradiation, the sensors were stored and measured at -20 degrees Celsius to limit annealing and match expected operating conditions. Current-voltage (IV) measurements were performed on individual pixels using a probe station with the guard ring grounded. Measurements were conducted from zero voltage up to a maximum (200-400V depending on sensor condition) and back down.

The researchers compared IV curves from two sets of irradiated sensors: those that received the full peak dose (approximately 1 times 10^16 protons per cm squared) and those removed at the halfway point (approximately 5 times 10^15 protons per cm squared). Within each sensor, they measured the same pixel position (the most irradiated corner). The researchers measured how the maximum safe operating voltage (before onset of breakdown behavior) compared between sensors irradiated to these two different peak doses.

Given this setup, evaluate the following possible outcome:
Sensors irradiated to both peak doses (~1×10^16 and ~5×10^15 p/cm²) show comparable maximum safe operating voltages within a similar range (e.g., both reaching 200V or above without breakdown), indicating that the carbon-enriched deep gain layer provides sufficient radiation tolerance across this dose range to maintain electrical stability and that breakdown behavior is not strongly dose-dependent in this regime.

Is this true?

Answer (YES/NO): YES